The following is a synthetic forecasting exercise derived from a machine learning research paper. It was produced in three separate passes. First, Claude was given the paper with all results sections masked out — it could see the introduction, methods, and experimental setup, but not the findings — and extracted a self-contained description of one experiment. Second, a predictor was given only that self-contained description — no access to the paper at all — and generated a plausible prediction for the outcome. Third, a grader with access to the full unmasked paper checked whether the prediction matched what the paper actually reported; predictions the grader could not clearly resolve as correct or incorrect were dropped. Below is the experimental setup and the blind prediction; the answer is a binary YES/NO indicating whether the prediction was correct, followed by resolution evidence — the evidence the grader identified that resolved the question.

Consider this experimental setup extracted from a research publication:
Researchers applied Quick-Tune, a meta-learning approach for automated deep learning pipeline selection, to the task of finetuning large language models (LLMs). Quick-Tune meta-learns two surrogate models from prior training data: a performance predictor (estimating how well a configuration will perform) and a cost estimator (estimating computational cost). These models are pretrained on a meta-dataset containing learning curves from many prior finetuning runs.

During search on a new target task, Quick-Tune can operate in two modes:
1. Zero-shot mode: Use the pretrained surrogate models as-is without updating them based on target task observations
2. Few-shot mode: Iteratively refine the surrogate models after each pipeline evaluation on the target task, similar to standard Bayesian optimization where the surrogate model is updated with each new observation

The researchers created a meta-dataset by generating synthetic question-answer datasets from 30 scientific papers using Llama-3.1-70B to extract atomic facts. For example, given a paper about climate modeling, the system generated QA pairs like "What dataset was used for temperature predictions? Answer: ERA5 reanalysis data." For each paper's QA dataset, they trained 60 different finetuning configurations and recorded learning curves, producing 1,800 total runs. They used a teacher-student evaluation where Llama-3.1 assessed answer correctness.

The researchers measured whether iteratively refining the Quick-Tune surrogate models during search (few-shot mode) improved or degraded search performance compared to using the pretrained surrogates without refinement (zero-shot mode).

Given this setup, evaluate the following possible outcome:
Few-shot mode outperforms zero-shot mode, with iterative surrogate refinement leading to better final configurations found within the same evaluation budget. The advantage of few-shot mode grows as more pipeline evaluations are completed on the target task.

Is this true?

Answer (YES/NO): NO